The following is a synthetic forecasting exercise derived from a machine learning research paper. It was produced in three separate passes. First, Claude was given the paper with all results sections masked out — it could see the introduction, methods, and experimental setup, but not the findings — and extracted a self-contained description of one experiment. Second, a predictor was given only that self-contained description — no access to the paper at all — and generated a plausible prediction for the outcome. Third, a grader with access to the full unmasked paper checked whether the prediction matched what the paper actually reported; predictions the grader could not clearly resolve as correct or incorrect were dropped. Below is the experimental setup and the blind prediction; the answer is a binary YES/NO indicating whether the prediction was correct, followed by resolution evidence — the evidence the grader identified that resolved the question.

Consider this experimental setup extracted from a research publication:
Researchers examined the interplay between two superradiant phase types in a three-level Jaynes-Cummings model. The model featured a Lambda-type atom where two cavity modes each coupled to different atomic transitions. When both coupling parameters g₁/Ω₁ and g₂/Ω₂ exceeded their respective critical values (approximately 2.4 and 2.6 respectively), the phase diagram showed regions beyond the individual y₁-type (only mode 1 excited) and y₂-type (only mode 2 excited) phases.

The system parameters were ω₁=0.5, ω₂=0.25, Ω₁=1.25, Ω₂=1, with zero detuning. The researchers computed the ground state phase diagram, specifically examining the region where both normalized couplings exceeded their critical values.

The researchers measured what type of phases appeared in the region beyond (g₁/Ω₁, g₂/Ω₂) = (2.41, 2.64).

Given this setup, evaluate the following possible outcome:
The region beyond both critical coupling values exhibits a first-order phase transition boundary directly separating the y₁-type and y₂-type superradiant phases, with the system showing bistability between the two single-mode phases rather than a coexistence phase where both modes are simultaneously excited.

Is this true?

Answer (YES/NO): NO